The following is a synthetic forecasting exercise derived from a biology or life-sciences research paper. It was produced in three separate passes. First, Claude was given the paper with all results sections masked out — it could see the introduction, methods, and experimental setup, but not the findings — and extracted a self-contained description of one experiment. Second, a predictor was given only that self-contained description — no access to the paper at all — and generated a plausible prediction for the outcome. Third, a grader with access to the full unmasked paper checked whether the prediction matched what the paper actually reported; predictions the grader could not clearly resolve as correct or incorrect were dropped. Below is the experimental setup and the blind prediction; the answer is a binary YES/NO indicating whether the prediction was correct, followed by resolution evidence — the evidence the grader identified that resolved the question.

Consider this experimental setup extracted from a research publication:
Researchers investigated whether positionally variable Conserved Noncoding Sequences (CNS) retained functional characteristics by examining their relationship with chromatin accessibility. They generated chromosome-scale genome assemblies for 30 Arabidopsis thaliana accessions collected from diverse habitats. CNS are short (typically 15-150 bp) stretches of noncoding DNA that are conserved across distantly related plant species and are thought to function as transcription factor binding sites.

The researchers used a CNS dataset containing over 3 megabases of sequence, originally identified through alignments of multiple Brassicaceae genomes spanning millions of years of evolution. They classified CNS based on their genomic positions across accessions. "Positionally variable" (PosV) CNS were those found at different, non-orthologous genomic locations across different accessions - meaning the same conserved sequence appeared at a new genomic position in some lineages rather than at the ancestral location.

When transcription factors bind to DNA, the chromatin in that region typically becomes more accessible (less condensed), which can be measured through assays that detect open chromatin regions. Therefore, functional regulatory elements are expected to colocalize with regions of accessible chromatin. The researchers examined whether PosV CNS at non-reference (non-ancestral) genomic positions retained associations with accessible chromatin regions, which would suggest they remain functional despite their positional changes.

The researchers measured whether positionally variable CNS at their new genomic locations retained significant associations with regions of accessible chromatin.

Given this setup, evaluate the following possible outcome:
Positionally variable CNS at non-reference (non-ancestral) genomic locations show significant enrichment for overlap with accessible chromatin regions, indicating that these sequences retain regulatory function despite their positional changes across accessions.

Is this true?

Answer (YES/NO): YES